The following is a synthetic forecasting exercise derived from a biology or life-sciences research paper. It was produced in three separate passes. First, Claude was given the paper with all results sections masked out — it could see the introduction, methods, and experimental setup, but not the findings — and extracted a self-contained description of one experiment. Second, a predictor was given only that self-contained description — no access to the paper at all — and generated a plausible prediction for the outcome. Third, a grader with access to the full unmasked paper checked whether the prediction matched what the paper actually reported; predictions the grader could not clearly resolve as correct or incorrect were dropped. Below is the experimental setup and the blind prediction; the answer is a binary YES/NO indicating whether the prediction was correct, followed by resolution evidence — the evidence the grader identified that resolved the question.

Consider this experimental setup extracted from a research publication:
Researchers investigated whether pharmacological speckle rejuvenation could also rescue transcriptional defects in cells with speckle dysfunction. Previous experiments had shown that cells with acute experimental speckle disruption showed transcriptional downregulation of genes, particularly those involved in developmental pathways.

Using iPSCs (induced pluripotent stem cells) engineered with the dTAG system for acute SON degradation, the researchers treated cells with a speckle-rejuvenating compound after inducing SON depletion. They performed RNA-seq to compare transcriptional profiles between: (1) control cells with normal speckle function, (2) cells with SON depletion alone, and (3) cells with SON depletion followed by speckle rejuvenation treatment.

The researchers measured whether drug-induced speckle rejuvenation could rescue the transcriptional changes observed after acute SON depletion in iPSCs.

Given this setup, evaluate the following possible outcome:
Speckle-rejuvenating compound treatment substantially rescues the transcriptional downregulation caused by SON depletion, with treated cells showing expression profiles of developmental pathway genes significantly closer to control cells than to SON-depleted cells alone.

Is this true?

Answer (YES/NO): YES